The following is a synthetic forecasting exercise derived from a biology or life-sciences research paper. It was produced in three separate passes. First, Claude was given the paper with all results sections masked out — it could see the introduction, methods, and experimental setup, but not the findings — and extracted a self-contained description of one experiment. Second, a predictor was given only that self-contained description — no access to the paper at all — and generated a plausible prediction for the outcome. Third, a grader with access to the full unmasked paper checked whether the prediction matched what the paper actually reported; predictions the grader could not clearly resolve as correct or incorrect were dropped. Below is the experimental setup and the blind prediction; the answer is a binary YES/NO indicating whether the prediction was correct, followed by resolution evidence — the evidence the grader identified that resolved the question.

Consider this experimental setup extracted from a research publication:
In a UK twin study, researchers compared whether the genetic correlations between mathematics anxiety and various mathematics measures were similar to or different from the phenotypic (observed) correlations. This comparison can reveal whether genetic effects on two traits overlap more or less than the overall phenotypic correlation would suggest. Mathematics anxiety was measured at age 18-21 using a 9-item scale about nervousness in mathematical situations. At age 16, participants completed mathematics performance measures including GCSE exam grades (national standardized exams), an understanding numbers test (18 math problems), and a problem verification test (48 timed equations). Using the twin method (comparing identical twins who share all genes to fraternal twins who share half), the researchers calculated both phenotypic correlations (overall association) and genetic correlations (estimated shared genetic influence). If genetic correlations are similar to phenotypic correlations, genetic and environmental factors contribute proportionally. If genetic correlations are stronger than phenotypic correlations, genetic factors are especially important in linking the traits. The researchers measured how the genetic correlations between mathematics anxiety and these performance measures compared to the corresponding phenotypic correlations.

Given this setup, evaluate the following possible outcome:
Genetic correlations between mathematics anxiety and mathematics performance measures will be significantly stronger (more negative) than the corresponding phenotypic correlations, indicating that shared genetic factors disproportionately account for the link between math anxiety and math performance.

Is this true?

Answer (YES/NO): YES